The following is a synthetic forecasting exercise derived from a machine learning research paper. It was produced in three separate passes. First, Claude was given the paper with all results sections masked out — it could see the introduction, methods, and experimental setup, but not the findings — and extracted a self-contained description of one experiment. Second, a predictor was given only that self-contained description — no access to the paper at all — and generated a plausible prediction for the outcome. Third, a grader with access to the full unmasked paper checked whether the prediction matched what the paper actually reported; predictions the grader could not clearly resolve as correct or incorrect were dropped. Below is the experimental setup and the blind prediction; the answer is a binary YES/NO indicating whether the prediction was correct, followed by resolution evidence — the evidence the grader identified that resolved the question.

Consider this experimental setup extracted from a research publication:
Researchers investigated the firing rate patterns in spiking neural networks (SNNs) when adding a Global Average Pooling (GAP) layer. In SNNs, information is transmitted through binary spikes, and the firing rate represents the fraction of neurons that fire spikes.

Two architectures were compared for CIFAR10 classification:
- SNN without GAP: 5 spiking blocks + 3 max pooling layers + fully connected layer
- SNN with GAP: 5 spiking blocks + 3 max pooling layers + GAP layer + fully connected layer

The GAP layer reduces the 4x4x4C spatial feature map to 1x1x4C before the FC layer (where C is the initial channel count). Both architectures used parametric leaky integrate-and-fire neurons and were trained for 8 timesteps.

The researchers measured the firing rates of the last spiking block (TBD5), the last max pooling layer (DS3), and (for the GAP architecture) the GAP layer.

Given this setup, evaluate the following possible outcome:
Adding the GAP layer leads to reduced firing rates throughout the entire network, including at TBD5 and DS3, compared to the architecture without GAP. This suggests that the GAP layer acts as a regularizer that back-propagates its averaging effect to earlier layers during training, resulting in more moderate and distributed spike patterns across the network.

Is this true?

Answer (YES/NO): NO